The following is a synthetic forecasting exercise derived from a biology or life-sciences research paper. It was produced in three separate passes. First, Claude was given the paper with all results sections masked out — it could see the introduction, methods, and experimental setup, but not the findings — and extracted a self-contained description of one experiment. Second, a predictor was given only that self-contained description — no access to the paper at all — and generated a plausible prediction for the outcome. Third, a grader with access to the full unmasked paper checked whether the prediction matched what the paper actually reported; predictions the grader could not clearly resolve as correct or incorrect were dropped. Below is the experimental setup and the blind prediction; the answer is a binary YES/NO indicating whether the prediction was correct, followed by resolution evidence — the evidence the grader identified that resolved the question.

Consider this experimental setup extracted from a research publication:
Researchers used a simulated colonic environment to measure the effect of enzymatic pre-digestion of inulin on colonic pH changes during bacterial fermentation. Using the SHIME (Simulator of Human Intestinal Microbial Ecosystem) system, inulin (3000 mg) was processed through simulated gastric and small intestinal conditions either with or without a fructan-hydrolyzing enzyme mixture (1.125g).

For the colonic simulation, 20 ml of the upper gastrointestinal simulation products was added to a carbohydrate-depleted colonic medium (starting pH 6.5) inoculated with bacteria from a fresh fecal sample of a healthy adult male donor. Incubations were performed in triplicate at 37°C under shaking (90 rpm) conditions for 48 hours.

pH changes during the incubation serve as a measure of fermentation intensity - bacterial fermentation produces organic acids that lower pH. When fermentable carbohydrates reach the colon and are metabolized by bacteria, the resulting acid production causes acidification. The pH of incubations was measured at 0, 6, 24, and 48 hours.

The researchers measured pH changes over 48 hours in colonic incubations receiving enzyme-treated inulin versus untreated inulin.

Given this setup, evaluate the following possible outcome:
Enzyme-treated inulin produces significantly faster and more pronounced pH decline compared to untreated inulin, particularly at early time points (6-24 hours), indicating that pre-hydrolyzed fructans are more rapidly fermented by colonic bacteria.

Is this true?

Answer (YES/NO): NO